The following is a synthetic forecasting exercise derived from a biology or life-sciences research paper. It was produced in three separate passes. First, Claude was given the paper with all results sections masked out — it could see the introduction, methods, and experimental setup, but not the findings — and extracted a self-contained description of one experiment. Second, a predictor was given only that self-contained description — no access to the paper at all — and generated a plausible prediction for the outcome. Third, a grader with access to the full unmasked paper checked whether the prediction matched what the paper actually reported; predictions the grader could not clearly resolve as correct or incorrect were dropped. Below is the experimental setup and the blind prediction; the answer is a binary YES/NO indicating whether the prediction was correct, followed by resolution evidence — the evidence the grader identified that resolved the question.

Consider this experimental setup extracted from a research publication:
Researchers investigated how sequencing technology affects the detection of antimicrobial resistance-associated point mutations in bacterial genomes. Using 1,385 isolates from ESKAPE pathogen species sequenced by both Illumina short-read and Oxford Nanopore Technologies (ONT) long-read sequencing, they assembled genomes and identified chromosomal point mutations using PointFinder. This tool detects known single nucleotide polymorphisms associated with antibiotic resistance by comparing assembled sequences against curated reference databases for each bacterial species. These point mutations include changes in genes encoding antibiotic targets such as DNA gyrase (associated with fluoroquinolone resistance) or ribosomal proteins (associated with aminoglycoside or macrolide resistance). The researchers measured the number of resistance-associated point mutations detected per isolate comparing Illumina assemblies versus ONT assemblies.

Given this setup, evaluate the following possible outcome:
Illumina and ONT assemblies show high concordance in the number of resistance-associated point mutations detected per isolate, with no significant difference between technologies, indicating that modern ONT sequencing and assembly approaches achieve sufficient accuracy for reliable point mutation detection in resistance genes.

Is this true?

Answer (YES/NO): NO